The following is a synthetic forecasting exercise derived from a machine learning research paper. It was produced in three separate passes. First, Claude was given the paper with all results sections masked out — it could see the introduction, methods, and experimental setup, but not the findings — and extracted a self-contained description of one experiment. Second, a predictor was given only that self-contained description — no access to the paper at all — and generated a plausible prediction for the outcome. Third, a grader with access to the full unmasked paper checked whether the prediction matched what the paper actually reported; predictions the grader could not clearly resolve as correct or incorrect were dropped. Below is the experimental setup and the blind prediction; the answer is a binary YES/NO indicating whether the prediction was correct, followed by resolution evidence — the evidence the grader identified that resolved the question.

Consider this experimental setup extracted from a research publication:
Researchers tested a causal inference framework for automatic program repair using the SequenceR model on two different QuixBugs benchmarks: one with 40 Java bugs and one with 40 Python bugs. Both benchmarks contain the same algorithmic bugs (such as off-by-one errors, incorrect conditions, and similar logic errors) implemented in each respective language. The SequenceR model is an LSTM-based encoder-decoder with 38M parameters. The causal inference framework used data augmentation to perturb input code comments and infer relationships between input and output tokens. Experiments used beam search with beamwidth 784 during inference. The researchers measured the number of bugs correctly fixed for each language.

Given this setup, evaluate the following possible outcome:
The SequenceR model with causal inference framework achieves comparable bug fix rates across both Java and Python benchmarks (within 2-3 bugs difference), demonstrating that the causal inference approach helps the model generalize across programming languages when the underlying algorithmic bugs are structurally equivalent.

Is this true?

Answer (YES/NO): YES